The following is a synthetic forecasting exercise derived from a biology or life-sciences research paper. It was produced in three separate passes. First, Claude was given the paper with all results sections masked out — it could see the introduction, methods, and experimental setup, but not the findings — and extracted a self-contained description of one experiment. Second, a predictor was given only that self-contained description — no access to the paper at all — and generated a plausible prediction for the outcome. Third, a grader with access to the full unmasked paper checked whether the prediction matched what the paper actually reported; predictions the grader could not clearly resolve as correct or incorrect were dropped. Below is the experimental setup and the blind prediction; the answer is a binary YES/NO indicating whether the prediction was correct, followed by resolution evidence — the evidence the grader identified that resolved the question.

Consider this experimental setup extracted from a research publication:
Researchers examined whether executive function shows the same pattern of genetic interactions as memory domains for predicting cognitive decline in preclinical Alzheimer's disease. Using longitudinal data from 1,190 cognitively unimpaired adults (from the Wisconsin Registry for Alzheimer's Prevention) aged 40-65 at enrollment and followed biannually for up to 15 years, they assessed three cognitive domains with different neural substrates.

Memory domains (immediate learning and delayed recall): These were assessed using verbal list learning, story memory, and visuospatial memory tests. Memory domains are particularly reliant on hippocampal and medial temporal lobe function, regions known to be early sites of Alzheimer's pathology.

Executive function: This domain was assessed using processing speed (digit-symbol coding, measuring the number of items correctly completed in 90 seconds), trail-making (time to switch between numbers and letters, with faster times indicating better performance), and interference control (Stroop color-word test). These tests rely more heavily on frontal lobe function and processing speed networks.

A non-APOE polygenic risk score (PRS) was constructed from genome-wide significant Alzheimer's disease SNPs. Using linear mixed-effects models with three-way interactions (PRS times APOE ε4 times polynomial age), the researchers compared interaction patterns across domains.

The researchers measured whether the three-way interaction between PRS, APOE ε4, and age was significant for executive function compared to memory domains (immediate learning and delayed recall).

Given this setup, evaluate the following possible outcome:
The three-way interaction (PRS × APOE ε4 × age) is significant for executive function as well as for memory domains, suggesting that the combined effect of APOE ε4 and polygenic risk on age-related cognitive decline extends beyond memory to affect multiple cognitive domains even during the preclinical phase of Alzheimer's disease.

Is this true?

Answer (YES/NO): NO